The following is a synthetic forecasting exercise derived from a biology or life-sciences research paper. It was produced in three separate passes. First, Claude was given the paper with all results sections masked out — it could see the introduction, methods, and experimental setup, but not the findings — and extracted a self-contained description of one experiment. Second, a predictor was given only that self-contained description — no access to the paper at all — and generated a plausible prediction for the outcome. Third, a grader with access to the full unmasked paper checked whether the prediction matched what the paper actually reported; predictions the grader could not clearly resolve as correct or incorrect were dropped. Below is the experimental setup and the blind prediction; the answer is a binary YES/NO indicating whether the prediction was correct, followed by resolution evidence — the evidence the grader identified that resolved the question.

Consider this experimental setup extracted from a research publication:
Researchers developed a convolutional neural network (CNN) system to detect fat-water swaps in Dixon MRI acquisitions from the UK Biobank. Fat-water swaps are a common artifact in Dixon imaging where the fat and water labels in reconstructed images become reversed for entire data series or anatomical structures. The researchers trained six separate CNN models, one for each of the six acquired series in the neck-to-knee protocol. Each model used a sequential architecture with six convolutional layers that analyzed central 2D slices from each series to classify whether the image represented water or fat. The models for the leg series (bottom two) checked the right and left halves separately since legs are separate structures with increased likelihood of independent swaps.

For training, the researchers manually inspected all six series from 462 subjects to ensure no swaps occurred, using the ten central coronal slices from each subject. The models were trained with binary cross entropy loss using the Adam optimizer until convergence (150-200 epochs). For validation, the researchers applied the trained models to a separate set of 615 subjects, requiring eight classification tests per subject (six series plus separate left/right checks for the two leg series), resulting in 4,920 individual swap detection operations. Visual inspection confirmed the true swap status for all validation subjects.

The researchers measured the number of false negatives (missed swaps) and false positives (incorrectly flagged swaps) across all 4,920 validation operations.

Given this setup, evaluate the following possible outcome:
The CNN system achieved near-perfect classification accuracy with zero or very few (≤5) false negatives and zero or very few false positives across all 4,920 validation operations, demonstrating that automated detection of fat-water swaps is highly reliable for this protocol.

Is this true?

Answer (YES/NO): YES